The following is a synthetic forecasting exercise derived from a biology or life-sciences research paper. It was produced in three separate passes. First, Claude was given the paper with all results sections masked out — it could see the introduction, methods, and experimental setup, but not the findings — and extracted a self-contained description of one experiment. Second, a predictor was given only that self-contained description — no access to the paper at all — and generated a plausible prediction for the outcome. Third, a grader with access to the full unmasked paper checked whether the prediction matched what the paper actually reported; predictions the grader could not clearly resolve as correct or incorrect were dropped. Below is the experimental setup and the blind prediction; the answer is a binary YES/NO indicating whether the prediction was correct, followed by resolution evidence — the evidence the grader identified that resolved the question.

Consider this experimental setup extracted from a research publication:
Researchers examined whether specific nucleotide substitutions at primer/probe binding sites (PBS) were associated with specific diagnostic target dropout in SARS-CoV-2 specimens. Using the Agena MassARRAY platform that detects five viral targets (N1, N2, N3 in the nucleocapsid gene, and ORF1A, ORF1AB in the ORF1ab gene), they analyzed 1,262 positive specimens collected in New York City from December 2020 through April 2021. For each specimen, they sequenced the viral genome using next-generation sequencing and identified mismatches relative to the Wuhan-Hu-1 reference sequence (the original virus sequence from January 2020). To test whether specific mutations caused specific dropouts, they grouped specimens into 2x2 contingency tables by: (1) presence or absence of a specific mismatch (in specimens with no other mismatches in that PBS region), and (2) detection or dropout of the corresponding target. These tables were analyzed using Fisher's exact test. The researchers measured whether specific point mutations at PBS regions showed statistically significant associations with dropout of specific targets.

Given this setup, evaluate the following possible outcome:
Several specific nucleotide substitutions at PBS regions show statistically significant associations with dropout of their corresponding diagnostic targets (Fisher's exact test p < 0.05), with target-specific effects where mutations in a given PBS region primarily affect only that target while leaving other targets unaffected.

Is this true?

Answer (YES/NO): YES